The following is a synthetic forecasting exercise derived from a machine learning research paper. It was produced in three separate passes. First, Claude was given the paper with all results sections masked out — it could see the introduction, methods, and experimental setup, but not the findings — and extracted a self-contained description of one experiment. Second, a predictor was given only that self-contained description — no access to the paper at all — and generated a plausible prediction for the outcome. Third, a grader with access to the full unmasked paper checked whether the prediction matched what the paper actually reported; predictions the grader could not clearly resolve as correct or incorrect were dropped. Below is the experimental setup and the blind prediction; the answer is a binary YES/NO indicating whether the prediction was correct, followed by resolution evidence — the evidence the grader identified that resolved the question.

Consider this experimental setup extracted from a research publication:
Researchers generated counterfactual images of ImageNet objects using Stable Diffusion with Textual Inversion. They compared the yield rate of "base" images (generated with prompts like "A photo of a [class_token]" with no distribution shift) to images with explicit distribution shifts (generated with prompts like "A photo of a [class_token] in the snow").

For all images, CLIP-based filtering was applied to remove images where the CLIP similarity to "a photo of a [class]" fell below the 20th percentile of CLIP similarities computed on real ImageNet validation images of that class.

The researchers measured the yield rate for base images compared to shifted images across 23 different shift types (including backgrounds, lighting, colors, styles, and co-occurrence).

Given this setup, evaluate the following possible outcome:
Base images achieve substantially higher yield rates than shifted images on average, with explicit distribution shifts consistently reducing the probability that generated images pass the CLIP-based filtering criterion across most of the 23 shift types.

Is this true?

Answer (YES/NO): YES